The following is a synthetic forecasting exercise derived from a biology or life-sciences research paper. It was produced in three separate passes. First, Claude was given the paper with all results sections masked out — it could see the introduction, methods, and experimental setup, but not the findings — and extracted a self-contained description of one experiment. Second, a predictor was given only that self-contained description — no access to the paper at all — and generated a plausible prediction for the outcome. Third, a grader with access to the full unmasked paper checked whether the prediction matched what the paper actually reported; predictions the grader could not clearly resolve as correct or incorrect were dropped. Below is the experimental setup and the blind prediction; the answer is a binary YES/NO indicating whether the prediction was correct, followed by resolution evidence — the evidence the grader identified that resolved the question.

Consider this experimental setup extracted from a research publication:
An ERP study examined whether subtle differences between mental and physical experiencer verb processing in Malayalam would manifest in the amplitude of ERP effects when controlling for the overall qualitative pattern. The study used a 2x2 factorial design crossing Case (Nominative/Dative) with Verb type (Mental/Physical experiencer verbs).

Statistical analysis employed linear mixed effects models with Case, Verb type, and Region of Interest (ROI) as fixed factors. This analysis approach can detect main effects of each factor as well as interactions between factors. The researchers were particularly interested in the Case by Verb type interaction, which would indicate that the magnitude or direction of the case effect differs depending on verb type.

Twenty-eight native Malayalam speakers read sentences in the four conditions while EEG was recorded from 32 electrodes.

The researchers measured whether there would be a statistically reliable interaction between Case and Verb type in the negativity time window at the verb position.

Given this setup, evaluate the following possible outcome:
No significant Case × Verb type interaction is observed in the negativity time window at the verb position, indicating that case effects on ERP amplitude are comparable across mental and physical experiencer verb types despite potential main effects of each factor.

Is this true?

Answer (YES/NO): NO